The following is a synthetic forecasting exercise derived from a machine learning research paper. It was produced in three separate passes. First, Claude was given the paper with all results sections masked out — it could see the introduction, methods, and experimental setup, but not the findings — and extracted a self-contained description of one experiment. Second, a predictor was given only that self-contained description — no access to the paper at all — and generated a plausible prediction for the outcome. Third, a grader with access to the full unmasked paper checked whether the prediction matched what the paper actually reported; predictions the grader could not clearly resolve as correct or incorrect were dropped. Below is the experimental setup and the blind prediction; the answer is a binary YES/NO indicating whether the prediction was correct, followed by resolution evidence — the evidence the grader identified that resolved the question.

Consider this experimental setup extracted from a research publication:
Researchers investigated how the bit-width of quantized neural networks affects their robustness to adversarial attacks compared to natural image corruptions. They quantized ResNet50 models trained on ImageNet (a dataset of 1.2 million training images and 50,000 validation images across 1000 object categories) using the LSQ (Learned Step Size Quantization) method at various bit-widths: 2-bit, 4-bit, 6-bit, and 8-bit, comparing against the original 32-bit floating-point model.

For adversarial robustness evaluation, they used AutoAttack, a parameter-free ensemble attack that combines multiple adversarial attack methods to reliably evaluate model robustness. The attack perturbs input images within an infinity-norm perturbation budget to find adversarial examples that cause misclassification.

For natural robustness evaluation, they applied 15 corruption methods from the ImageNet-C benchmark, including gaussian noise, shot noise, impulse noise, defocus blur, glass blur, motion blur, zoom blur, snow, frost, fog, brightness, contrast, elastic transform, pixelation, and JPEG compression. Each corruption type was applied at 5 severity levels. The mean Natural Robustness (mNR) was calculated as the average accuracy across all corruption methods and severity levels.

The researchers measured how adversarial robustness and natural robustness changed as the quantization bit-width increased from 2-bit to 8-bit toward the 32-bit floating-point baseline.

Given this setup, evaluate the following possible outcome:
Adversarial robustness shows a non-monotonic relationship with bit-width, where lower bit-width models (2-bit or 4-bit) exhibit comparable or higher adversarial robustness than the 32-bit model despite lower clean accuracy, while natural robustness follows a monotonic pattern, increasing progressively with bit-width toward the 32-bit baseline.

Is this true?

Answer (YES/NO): NO